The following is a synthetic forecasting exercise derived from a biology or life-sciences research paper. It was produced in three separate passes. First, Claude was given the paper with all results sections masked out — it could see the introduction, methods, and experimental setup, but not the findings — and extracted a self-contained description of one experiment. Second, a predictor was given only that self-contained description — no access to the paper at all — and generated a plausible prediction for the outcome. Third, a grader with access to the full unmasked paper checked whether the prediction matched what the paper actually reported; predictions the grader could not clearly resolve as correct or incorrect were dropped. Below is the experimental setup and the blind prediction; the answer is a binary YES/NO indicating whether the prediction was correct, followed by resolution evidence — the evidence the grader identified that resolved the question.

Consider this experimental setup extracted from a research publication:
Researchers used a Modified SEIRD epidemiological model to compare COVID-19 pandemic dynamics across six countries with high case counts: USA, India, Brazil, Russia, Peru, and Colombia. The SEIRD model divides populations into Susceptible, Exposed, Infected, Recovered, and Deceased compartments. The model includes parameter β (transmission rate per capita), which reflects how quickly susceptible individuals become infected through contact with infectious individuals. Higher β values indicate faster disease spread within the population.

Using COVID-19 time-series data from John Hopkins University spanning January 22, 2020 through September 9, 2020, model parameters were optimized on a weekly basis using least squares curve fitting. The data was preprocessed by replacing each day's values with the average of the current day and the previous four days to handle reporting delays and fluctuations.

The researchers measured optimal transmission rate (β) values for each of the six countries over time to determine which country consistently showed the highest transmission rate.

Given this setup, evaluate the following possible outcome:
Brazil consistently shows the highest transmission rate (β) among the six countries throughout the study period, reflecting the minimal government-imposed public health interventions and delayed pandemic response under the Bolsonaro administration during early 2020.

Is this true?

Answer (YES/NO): NO